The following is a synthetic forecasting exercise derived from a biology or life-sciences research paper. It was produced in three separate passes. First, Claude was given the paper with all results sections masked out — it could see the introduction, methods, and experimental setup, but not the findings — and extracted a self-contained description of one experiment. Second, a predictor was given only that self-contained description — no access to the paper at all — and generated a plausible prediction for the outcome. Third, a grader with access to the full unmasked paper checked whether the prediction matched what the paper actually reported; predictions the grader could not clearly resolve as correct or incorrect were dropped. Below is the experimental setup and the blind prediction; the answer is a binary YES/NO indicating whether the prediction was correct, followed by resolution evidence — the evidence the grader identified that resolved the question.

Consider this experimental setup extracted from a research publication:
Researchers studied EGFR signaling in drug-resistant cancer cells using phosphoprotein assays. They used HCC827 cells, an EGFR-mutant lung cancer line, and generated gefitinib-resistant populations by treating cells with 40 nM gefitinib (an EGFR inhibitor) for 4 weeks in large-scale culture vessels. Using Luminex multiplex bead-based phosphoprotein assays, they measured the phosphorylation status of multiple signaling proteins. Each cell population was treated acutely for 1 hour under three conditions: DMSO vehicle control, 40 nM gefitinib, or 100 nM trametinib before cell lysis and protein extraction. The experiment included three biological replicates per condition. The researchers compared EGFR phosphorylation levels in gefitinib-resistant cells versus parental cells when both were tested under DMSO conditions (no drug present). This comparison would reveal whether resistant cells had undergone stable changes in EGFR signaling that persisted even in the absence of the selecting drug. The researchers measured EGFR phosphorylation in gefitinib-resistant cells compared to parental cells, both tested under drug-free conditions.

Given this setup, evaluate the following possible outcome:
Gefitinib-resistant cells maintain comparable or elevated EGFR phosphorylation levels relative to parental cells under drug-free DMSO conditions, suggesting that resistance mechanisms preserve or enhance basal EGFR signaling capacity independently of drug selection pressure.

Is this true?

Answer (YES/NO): NO